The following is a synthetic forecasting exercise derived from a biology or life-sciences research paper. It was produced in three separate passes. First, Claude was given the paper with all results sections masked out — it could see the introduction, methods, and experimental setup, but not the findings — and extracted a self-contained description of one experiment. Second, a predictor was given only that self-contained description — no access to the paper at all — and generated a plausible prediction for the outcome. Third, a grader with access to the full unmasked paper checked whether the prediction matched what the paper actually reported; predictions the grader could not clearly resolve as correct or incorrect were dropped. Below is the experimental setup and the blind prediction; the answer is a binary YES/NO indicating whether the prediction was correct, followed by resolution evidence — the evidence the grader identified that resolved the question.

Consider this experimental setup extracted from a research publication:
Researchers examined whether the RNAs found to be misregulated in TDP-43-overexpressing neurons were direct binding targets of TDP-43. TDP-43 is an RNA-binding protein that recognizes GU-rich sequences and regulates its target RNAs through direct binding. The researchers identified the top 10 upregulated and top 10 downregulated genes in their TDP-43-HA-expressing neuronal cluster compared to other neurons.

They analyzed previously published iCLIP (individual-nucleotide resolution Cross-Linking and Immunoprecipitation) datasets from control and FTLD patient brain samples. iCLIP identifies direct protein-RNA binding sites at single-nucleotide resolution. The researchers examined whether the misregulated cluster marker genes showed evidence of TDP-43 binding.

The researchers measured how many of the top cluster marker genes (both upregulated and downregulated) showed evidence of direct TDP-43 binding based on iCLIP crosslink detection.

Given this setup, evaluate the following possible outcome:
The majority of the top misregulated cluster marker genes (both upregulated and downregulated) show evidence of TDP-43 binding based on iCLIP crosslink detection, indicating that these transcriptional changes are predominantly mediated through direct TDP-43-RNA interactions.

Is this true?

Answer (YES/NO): YES